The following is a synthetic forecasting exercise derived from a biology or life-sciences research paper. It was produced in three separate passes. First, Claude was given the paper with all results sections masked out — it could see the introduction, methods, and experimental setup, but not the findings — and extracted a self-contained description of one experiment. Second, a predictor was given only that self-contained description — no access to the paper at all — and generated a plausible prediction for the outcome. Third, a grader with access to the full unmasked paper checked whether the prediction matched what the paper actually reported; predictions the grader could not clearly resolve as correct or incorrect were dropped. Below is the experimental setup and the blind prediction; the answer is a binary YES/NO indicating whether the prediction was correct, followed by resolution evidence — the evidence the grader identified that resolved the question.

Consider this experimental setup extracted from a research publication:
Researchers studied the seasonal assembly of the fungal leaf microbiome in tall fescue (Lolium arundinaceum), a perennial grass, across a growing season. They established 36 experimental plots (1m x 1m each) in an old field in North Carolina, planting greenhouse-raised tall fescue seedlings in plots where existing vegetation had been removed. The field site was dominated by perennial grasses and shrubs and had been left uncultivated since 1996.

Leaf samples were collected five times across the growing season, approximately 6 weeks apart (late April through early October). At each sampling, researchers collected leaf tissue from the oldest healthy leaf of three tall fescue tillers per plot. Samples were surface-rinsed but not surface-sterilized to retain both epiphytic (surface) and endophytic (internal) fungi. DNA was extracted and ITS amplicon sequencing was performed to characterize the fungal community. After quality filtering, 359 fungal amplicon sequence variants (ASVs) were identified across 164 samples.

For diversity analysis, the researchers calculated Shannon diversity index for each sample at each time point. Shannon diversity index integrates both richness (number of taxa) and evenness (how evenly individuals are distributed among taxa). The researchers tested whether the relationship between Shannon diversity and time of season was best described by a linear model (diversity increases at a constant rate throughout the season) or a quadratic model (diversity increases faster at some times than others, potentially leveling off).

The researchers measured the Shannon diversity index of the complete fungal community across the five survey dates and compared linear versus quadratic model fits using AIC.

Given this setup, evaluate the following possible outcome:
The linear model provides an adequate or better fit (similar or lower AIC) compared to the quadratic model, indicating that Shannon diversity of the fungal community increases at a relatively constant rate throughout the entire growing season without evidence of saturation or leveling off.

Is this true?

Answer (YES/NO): NO